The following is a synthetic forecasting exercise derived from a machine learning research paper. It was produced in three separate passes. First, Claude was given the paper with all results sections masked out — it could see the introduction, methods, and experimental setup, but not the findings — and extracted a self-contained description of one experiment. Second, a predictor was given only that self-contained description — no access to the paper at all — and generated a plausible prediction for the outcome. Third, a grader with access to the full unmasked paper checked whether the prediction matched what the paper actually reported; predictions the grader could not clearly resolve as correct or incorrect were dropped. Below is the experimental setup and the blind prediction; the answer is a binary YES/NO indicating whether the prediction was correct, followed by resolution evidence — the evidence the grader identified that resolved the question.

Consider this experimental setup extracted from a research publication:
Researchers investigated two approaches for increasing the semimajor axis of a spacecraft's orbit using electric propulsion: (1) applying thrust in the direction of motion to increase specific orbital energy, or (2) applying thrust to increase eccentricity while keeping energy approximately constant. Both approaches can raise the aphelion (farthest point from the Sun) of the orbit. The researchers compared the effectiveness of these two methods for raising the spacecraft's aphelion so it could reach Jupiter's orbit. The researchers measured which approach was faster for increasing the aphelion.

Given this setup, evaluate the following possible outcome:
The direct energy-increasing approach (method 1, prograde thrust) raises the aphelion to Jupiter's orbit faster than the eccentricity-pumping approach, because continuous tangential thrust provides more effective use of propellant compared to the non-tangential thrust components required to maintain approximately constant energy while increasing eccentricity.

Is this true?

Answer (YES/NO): YES